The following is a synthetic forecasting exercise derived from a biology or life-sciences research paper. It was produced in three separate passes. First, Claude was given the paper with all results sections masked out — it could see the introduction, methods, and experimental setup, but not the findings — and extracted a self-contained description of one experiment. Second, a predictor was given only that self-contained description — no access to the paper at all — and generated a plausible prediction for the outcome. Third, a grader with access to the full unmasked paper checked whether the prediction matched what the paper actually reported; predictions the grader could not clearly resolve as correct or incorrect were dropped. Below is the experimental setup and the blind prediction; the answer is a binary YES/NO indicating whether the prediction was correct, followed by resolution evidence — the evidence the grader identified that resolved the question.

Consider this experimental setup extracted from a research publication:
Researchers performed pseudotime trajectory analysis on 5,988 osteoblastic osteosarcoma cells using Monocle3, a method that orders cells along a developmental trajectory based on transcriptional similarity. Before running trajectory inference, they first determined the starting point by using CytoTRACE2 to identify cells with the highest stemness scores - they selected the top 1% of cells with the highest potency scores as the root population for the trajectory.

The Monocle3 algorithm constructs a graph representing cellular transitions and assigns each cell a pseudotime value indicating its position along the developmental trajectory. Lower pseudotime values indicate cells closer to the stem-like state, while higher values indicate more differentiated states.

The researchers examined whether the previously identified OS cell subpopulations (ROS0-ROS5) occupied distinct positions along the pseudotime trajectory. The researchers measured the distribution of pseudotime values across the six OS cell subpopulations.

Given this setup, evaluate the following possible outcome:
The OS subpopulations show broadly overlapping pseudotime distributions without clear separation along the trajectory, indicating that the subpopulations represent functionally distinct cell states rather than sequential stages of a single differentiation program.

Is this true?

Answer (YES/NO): NO